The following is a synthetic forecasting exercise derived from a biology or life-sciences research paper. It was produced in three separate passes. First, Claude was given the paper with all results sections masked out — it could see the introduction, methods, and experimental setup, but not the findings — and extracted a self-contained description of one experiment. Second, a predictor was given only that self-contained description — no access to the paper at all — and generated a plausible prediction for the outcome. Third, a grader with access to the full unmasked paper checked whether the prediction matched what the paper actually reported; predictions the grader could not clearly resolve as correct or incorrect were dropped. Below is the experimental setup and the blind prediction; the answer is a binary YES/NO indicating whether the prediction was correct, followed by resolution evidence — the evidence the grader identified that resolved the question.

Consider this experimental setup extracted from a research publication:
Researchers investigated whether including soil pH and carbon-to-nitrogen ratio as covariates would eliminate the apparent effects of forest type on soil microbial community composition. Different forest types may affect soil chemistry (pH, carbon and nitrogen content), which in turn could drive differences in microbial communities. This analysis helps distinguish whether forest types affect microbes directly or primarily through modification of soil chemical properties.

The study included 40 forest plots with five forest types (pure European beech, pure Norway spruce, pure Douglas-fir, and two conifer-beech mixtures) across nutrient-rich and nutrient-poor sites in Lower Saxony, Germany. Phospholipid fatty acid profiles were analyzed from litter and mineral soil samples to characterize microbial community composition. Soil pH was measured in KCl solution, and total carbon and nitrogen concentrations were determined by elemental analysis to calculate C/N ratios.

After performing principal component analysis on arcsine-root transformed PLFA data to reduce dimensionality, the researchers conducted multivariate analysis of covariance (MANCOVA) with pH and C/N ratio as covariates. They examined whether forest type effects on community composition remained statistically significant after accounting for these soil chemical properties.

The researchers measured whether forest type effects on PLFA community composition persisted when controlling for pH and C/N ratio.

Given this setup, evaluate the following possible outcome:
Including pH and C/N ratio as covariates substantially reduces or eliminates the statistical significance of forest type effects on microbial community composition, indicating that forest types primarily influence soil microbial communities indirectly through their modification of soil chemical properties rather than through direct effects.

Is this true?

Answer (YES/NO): YES